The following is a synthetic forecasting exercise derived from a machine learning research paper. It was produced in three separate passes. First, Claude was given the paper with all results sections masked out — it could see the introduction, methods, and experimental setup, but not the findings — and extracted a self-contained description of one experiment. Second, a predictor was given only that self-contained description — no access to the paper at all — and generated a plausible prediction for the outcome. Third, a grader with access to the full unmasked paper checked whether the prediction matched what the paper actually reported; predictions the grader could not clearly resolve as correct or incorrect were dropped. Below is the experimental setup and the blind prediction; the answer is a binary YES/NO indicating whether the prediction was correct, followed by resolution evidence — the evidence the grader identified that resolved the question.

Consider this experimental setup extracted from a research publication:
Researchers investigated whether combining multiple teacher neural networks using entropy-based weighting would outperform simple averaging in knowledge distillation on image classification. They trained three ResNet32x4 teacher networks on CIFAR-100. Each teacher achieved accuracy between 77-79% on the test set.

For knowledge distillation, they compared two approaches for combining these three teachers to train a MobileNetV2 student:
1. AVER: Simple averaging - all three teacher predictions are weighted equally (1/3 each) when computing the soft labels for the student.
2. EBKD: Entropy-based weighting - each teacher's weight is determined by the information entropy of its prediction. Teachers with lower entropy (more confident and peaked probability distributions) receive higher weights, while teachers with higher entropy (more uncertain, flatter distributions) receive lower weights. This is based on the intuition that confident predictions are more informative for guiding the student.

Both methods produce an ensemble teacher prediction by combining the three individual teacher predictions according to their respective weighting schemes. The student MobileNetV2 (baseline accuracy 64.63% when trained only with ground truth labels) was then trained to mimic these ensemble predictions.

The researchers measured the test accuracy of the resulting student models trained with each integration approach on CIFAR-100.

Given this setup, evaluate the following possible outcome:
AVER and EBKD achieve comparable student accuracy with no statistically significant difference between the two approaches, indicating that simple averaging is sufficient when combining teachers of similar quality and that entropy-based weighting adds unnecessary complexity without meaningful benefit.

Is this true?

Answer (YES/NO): NO